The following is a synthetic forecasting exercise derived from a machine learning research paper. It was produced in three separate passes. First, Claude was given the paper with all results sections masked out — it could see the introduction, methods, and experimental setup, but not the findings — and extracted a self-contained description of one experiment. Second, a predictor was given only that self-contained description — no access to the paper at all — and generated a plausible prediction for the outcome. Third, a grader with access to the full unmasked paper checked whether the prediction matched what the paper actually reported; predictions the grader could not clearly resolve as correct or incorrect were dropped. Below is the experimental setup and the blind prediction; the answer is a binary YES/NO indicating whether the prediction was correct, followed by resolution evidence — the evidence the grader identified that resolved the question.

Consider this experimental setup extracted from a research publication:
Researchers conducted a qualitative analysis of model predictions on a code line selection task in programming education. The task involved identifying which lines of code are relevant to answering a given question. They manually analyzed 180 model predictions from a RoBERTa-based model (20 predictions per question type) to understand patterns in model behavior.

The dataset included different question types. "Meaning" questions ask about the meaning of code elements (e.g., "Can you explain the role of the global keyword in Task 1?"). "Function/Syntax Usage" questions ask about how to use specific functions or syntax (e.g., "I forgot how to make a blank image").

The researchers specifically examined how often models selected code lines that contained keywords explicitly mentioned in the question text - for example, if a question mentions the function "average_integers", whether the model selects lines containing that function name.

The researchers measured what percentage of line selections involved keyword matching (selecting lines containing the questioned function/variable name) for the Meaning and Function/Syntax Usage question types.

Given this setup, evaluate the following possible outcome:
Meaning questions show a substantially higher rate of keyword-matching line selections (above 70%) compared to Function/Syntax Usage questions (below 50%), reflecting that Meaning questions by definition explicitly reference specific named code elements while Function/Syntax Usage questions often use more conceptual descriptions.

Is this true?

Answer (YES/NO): NO